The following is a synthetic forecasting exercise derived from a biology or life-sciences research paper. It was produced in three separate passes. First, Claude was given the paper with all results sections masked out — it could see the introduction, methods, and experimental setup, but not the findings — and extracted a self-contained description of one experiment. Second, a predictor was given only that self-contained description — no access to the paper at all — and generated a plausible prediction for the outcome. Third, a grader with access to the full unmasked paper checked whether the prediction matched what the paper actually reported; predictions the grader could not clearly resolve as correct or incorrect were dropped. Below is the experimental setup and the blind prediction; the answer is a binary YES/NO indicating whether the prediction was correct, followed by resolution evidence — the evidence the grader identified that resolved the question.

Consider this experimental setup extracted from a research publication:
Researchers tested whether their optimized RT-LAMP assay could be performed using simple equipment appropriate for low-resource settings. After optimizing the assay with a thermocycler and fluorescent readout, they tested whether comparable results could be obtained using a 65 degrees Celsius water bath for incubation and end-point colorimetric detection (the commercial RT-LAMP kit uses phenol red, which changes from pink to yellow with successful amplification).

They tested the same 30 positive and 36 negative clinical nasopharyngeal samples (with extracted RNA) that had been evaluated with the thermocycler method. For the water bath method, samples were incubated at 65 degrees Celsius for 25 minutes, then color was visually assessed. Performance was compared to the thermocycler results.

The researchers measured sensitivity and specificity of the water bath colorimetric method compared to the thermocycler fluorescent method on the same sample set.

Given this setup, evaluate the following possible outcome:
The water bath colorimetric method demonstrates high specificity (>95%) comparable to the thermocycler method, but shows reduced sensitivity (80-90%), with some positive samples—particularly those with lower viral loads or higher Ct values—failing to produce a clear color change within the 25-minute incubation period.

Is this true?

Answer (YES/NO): NO